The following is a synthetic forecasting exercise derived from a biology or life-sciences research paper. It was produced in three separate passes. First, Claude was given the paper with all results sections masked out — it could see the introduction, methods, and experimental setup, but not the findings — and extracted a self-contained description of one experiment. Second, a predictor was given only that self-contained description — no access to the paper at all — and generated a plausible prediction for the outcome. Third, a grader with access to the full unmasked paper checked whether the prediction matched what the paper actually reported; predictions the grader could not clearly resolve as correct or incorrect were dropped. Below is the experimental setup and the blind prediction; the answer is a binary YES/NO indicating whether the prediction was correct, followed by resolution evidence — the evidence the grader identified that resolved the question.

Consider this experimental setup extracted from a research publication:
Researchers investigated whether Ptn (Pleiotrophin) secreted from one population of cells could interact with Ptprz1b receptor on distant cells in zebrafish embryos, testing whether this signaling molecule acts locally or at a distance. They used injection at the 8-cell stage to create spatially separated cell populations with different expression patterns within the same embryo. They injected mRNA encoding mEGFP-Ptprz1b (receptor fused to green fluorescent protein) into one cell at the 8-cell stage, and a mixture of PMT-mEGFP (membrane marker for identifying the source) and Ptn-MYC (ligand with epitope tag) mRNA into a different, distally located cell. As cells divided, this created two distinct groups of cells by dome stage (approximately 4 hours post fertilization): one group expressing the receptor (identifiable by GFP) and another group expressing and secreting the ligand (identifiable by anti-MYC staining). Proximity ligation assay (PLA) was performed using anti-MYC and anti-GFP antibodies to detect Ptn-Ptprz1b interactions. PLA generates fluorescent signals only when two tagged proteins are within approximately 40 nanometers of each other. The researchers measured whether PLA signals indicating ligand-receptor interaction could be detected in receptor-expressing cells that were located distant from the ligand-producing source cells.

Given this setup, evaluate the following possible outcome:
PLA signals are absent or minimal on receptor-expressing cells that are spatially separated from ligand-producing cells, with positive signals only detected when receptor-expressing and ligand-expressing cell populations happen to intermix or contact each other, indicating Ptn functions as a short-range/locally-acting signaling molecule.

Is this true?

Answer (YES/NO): NO